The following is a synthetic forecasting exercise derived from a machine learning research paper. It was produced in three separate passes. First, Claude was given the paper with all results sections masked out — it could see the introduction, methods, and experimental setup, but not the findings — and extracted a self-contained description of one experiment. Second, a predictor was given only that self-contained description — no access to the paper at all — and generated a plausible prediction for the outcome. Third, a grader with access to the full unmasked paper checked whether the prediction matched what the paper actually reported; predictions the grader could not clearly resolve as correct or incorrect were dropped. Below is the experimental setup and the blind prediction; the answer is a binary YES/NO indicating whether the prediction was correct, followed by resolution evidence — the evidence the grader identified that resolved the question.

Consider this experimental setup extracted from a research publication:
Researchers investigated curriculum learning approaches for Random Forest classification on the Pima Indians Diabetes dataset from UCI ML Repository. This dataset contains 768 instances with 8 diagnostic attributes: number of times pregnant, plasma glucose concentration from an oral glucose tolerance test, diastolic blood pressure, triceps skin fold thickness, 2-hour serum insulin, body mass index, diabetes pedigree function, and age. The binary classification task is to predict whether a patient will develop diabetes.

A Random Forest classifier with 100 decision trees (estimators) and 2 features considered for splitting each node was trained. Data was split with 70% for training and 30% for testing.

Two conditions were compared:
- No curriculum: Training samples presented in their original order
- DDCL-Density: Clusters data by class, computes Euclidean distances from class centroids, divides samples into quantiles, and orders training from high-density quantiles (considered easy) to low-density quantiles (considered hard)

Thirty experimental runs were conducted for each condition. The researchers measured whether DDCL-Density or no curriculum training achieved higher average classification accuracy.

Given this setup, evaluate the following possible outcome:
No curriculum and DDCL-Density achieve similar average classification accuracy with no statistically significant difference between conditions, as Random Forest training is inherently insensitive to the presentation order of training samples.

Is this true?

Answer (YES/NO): NO